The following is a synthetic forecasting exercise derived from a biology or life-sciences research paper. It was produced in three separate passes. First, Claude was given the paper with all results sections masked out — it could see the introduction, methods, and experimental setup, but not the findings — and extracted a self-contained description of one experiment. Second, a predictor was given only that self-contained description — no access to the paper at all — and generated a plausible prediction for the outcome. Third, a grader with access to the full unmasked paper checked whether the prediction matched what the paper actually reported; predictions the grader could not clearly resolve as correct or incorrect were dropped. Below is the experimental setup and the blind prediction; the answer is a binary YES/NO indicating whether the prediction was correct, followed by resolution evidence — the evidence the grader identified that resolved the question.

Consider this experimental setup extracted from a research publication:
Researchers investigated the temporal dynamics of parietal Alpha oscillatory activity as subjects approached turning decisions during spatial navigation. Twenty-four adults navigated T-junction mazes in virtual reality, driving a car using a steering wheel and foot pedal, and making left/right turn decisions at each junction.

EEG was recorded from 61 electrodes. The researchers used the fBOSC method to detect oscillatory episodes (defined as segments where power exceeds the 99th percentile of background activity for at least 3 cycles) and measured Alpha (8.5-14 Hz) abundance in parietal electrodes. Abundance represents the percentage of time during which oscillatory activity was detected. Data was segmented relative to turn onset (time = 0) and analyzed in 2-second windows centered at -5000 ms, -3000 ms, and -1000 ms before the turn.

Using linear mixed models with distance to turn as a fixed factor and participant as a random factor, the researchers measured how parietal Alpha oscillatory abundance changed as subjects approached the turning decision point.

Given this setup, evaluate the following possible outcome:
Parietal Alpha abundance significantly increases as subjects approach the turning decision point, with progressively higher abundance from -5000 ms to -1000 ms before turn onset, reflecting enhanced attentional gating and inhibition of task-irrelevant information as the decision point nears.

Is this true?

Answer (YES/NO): NO